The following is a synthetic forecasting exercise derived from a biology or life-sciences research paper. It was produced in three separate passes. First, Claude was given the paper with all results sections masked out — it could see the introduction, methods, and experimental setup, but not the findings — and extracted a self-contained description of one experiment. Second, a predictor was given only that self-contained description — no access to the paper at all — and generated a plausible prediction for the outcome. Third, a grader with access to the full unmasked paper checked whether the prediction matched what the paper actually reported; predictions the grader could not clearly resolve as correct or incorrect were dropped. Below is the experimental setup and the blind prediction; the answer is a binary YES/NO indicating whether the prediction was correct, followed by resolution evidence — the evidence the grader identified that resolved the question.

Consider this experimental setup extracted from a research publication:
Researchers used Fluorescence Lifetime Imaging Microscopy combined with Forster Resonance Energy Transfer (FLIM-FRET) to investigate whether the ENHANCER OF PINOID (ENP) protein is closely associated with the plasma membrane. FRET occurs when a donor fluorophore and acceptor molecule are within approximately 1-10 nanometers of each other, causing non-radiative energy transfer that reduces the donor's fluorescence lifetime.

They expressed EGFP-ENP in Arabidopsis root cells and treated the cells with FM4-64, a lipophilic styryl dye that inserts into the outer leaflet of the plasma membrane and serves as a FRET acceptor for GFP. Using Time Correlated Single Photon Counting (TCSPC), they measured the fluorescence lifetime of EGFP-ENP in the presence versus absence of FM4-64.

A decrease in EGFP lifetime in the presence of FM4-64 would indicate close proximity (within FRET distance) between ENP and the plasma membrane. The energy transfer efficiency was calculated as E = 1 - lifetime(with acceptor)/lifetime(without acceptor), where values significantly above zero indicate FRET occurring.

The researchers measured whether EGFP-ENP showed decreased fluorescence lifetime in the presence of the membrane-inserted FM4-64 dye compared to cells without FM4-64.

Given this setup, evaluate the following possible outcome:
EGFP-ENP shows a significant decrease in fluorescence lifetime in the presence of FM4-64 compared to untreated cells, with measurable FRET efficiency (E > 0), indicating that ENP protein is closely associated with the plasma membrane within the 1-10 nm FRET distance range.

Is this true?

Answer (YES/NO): YES